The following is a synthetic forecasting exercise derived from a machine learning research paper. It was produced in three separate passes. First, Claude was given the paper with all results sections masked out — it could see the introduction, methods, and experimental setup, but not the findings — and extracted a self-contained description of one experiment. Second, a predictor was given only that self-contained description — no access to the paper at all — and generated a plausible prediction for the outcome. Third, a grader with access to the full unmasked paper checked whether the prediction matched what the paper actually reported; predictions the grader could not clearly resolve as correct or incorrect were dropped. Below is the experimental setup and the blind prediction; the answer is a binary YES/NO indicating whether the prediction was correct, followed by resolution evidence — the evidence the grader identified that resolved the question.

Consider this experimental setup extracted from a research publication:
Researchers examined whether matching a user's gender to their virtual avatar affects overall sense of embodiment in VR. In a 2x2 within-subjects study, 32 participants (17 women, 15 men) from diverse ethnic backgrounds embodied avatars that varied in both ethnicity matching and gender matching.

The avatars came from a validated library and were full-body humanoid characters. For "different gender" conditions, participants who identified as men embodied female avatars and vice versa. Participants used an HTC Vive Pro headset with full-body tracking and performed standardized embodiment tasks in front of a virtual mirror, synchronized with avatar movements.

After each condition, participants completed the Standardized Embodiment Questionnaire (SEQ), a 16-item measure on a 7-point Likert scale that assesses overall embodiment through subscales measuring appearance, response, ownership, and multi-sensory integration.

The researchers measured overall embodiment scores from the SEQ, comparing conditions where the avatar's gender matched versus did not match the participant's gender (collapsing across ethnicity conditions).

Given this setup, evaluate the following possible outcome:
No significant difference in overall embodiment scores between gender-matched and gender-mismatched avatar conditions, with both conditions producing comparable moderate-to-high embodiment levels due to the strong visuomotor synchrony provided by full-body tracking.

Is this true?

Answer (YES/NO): YES